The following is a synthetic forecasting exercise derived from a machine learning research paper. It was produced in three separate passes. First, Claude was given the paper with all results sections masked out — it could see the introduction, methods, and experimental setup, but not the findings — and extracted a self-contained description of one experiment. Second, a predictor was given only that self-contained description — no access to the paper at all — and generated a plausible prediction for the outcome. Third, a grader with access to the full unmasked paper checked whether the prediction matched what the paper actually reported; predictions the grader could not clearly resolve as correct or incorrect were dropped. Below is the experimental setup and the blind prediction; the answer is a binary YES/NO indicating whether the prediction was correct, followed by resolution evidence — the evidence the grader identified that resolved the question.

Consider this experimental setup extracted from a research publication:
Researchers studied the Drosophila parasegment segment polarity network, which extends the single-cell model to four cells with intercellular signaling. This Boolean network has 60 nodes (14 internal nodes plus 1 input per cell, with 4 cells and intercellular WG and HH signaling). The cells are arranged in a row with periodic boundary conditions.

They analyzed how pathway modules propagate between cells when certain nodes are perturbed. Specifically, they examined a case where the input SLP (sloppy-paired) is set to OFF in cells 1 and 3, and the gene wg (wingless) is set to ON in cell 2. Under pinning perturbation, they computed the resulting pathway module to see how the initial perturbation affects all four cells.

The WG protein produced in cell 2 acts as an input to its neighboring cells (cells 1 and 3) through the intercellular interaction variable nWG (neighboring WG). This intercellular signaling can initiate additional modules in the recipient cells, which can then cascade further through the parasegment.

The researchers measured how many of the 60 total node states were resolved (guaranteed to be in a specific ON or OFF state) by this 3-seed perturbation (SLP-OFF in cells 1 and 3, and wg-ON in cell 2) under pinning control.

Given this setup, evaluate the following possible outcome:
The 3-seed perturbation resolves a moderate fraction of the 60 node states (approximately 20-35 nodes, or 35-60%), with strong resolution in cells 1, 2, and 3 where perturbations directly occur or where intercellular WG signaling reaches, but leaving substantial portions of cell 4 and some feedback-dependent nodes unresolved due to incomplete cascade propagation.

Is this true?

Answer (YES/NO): NO